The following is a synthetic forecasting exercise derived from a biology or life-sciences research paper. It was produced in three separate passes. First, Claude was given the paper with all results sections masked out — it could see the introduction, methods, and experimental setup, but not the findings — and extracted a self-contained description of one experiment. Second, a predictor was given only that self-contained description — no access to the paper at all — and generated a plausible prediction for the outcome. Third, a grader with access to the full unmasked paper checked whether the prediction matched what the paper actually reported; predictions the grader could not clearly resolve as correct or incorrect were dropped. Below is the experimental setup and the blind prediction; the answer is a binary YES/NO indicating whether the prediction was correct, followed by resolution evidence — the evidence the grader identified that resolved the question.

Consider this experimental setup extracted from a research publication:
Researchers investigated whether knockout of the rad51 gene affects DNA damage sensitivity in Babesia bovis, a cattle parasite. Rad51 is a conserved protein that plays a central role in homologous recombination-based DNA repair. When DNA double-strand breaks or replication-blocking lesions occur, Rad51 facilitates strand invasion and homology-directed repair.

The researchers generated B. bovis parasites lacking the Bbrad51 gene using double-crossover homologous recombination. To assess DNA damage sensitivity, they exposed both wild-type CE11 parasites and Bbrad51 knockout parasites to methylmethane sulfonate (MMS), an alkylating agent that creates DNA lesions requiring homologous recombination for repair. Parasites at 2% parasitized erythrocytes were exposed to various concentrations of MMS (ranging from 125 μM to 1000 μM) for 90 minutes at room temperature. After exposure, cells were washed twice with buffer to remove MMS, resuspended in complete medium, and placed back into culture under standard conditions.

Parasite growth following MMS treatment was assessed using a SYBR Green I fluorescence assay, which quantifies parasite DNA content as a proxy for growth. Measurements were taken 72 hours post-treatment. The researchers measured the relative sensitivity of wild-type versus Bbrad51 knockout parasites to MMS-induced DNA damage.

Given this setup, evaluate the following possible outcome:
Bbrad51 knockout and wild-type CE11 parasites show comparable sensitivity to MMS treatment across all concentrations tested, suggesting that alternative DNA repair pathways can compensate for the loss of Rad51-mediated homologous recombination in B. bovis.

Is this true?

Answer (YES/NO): NO